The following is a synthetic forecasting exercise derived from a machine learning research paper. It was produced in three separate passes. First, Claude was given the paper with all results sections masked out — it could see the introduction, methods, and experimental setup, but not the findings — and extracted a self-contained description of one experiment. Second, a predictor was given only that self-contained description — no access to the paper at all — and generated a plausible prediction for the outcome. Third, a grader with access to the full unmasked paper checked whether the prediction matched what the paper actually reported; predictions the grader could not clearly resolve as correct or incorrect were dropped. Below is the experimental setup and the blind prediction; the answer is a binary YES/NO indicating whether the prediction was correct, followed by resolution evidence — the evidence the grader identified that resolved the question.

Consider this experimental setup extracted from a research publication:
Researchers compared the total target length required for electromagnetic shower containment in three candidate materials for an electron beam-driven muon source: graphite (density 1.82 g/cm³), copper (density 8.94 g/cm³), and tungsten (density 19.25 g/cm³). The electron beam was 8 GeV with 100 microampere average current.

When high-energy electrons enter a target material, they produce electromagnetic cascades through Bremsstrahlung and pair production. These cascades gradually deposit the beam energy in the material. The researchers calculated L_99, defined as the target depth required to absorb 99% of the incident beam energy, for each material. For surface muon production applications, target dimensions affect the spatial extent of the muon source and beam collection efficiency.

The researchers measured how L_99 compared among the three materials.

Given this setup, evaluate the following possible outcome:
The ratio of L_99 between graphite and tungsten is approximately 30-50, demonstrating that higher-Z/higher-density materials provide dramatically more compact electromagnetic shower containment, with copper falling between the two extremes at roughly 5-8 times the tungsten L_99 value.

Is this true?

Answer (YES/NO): NO